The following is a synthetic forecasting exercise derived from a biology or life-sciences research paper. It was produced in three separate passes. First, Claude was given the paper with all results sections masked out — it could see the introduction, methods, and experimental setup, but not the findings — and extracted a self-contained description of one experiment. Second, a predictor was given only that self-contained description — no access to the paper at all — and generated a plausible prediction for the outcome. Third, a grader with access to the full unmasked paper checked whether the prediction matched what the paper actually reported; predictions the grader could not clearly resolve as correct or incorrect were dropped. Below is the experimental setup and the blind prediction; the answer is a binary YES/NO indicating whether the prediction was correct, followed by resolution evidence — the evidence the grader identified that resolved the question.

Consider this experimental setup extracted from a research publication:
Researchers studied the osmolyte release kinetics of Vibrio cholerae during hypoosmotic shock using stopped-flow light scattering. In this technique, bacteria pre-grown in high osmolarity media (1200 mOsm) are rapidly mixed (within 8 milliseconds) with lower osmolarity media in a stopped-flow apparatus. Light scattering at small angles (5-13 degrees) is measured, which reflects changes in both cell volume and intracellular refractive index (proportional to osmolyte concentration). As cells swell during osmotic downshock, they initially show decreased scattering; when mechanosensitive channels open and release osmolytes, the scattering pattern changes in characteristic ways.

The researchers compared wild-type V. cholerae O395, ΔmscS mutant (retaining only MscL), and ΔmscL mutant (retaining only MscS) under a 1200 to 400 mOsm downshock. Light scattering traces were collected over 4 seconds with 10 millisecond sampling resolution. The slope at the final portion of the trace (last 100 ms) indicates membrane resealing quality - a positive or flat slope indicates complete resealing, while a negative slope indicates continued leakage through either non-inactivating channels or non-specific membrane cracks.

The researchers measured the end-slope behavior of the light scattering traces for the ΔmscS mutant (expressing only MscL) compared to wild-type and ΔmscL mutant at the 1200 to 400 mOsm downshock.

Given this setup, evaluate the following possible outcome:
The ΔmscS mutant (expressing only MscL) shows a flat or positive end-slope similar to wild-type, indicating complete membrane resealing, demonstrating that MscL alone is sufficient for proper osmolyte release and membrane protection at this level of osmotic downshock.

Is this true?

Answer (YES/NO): NO